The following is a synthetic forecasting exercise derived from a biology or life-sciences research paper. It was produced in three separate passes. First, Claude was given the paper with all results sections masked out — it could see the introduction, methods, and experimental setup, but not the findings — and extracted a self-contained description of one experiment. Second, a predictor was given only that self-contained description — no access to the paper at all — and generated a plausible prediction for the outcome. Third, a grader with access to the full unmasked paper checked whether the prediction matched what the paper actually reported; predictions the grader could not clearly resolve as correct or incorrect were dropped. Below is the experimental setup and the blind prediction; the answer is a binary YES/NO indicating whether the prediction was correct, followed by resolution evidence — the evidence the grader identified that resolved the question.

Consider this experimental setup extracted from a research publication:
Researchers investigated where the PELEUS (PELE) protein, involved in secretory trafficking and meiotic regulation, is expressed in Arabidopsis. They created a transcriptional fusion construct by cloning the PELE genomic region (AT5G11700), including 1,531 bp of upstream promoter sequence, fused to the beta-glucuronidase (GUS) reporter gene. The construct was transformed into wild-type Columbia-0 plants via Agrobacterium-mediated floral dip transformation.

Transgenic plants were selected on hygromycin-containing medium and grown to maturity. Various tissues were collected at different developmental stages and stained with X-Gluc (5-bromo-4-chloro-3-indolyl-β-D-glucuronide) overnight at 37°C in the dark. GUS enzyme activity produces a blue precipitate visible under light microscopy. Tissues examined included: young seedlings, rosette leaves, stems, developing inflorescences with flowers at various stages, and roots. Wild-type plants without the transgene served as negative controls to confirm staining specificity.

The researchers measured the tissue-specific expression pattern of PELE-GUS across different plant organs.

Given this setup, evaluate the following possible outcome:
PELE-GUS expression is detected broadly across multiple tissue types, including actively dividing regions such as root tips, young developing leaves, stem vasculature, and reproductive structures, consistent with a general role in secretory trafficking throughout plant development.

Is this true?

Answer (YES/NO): YES